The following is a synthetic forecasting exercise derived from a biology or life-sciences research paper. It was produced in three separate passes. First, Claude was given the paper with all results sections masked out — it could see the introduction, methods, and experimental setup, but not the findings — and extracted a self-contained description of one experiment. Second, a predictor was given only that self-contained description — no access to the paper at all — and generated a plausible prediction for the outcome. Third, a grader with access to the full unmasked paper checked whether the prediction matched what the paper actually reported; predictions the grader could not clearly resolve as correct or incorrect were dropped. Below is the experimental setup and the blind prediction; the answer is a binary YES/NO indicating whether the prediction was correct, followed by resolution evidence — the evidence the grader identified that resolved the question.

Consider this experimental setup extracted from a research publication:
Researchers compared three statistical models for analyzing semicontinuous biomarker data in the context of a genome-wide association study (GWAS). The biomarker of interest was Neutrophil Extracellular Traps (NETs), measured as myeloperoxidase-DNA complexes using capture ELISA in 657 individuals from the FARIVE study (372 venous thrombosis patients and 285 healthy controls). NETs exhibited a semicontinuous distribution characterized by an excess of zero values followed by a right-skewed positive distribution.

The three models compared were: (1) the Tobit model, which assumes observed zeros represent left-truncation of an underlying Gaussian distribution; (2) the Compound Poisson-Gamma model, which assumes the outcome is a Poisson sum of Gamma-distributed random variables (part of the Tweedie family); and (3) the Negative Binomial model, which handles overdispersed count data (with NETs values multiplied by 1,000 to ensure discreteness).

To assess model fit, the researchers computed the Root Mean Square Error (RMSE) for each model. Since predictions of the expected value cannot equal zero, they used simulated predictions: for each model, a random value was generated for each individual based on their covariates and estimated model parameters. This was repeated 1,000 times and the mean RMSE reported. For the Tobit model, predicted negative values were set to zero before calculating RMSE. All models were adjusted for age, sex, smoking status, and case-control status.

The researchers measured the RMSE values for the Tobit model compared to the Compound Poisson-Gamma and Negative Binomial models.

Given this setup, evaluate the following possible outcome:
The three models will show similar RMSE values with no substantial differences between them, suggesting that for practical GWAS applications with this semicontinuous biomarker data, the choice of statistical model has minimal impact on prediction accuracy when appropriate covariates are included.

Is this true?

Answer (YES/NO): NO